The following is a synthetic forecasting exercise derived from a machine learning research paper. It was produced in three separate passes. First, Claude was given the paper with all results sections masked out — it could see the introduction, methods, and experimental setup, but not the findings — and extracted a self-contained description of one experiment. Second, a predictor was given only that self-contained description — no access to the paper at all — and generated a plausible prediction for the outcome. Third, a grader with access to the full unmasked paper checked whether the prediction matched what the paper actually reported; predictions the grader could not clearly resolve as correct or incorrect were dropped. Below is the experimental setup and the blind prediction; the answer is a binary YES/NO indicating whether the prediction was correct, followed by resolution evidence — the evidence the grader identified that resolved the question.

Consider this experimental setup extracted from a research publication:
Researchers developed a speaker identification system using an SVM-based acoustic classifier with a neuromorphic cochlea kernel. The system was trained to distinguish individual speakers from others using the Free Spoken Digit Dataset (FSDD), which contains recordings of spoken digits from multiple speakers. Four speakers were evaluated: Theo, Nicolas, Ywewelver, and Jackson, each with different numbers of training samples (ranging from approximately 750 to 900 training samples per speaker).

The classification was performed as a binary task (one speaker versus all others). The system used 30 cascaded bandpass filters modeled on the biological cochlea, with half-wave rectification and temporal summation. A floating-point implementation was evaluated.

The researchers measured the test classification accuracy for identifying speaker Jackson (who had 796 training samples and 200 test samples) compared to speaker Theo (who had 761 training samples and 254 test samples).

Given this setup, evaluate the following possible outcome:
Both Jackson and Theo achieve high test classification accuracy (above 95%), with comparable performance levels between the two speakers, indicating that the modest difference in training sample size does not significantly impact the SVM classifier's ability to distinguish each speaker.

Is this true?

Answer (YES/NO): NO